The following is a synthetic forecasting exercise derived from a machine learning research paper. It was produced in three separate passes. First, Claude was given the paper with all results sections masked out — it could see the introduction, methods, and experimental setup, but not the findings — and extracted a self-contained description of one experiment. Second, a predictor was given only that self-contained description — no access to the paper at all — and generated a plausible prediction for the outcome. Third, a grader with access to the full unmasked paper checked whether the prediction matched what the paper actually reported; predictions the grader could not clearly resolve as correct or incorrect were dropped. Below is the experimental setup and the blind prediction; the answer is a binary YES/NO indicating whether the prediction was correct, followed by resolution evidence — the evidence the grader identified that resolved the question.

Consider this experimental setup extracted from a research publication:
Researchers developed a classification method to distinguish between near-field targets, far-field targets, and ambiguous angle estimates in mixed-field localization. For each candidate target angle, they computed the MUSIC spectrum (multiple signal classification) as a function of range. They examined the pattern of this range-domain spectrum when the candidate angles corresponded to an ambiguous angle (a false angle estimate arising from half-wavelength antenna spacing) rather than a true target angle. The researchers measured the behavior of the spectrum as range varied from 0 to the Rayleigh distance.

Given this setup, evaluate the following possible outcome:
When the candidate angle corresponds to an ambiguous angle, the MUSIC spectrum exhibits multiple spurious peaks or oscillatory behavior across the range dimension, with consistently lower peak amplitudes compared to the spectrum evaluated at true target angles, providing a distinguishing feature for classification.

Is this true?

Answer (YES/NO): NO